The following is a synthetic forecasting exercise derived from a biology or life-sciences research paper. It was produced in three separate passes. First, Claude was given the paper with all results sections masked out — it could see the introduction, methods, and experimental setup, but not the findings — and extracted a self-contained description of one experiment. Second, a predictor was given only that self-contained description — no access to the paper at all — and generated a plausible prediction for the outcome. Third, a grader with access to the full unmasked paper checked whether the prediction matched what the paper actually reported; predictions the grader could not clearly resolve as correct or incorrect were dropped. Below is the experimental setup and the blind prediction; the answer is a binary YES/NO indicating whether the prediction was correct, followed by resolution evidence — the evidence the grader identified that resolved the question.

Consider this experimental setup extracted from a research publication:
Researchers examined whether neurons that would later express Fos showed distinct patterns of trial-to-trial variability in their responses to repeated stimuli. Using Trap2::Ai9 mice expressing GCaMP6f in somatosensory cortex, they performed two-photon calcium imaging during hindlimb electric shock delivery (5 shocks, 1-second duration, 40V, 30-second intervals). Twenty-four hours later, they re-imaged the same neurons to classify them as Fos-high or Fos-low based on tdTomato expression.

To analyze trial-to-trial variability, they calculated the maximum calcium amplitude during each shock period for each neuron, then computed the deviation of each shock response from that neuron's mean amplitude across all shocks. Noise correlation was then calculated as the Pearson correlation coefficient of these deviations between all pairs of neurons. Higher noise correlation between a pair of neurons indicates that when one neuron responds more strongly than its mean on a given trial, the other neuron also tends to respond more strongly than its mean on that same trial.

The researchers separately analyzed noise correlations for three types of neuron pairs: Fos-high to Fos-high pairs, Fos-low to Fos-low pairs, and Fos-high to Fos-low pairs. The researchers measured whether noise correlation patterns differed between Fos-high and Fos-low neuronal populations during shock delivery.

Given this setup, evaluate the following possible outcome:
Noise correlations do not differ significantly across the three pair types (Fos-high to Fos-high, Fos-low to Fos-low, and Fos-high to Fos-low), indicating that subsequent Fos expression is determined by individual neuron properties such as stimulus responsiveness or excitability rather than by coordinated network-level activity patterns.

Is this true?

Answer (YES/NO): NO